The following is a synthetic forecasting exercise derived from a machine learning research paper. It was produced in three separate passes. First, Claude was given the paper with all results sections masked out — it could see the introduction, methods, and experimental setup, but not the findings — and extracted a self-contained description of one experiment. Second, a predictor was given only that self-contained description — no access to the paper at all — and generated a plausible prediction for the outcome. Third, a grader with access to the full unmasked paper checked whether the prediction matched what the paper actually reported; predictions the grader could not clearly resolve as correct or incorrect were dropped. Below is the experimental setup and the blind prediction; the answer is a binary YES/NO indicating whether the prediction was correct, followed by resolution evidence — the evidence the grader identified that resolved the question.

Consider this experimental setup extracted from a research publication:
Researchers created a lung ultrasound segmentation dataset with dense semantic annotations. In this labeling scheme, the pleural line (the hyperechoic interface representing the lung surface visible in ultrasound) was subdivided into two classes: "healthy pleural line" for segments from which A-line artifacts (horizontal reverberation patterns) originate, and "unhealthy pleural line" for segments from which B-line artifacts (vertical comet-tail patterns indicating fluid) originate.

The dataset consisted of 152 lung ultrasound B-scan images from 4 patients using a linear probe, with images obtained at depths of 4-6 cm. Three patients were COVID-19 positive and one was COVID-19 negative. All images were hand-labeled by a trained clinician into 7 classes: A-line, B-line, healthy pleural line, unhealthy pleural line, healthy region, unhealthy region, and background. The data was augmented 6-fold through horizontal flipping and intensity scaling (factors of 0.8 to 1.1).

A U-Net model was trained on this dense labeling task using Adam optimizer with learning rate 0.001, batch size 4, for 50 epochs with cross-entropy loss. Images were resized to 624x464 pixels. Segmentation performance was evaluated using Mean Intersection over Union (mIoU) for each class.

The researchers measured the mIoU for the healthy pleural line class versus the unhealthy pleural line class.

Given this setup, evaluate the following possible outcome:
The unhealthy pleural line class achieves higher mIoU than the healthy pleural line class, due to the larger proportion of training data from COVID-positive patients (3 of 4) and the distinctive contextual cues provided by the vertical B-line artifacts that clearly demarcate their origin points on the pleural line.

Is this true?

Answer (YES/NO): NO